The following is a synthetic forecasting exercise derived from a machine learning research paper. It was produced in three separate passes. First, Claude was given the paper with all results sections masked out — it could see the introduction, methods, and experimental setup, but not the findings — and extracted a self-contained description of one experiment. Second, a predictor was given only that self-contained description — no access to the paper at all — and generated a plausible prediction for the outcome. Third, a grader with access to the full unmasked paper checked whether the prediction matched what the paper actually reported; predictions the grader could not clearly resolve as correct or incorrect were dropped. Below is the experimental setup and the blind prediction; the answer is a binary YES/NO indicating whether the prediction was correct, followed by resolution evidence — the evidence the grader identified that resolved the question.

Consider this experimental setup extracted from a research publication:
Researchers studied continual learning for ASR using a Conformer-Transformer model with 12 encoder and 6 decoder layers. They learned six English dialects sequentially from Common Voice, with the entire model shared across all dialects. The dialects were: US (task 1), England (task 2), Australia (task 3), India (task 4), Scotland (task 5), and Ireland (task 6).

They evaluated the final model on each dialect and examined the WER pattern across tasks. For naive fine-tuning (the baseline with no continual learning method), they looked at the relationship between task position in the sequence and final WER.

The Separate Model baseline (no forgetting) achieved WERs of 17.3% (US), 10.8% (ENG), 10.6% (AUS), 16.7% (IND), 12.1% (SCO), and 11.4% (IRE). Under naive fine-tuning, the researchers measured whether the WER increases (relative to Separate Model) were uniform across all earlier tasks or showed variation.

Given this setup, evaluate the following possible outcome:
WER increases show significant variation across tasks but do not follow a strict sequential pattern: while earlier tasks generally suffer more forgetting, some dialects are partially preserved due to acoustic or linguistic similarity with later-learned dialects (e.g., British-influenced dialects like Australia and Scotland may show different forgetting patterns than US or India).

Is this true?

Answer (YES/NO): NO